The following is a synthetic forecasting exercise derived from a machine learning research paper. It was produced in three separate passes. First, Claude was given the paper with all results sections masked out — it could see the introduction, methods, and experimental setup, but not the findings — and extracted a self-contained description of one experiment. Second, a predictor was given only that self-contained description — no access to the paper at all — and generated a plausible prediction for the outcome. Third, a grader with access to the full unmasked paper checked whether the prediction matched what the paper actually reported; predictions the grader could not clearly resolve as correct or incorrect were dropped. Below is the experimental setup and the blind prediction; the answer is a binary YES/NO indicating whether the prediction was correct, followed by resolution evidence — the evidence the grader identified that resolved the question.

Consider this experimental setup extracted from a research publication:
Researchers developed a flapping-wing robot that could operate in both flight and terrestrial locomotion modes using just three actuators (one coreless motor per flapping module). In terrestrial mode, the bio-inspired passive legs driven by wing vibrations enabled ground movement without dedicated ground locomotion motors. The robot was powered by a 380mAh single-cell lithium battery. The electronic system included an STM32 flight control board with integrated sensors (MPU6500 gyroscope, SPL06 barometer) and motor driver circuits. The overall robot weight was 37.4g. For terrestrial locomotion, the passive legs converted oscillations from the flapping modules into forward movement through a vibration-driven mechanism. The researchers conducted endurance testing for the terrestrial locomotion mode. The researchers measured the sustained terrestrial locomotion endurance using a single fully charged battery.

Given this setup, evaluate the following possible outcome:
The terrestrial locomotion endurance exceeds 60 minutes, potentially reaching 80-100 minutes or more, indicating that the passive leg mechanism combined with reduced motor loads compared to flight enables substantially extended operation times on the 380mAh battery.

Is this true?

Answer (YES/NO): NO